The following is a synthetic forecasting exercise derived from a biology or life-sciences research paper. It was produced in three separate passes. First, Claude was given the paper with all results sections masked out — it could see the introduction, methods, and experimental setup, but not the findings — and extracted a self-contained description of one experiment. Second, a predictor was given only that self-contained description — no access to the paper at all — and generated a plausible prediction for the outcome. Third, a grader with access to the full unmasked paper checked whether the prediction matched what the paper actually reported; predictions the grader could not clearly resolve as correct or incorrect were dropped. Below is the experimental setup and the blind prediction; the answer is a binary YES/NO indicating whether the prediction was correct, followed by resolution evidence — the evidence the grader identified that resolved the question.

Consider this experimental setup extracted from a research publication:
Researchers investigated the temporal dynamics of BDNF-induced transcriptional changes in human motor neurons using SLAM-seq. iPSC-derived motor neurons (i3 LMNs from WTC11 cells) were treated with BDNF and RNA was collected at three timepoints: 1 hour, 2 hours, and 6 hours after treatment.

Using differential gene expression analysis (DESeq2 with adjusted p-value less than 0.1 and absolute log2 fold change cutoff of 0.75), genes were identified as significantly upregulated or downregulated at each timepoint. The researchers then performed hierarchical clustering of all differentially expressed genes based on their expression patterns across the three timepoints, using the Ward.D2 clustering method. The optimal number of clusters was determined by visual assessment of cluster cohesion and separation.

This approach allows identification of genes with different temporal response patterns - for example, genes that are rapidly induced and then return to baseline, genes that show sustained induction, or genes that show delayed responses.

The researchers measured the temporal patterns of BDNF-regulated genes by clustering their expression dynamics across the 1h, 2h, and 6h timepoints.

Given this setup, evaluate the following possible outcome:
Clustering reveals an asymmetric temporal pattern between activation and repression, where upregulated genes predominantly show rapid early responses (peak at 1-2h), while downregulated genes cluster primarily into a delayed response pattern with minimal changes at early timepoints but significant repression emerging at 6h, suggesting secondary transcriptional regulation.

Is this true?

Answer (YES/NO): NO